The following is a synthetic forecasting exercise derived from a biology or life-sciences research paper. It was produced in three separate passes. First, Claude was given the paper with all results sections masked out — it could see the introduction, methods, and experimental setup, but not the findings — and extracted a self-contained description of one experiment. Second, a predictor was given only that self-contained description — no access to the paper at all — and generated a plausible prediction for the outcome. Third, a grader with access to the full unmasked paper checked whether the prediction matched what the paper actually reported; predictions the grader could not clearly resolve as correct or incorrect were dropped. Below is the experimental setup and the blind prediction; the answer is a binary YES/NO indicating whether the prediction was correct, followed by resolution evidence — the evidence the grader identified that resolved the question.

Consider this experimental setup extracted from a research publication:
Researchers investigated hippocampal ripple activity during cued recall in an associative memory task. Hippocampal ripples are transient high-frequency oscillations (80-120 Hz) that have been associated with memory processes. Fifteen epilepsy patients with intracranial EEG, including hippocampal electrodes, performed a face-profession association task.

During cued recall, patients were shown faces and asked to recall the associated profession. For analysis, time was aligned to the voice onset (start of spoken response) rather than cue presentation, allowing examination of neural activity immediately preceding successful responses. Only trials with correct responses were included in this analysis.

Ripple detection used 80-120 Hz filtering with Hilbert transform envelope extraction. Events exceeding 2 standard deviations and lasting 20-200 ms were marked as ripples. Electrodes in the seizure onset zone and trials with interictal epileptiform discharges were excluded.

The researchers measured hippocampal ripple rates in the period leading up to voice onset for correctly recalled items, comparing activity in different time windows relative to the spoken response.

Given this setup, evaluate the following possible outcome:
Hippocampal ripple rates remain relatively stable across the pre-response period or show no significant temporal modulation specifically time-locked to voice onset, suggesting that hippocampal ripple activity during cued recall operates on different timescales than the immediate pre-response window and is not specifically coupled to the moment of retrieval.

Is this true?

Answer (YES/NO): NO